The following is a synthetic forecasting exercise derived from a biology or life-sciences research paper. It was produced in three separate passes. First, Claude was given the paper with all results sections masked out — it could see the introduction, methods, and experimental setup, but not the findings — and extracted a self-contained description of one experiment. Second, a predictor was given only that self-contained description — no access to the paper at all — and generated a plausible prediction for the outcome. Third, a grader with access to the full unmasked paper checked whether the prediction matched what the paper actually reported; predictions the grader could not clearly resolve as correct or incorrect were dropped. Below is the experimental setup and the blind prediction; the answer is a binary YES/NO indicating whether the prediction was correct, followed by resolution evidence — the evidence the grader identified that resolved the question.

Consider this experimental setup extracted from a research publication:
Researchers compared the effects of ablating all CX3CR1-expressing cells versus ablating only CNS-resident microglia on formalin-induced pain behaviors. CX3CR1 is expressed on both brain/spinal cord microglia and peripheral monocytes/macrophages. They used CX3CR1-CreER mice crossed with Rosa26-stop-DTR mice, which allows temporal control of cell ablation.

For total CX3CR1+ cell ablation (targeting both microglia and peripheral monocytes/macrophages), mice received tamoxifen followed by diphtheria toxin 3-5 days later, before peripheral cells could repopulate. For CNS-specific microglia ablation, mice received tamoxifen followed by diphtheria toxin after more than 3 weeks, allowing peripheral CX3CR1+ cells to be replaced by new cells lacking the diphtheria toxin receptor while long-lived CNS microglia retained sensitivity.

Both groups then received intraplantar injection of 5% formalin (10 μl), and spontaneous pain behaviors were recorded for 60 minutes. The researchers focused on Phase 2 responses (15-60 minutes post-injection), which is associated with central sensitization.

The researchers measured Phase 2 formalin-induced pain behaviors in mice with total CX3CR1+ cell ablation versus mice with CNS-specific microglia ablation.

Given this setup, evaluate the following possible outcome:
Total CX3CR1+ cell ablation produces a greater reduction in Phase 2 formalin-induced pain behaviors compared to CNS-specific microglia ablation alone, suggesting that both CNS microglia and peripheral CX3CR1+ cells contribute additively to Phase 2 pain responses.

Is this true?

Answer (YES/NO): NO